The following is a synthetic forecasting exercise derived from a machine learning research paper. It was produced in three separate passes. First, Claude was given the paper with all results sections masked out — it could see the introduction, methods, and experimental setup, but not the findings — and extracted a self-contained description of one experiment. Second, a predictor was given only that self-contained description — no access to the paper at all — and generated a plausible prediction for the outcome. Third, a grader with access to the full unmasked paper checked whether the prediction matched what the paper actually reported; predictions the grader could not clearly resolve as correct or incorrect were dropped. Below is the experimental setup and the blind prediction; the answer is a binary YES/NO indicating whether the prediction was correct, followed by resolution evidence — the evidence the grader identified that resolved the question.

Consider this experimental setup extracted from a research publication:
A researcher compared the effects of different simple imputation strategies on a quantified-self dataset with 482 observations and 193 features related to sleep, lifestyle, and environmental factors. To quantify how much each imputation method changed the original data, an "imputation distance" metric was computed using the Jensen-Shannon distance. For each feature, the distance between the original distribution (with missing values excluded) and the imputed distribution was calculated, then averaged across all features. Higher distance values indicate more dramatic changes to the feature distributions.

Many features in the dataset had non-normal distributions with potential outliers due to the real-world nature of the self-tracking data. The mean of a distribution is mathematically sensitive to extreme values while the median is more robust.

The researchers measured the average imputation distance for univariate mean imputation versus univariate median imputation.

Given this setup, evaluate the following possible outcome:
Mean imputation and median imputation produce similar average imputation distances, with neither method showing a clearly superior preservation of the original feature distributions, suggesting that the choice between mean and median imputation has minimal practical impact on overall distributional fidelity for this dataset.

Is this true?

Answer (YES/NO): NO